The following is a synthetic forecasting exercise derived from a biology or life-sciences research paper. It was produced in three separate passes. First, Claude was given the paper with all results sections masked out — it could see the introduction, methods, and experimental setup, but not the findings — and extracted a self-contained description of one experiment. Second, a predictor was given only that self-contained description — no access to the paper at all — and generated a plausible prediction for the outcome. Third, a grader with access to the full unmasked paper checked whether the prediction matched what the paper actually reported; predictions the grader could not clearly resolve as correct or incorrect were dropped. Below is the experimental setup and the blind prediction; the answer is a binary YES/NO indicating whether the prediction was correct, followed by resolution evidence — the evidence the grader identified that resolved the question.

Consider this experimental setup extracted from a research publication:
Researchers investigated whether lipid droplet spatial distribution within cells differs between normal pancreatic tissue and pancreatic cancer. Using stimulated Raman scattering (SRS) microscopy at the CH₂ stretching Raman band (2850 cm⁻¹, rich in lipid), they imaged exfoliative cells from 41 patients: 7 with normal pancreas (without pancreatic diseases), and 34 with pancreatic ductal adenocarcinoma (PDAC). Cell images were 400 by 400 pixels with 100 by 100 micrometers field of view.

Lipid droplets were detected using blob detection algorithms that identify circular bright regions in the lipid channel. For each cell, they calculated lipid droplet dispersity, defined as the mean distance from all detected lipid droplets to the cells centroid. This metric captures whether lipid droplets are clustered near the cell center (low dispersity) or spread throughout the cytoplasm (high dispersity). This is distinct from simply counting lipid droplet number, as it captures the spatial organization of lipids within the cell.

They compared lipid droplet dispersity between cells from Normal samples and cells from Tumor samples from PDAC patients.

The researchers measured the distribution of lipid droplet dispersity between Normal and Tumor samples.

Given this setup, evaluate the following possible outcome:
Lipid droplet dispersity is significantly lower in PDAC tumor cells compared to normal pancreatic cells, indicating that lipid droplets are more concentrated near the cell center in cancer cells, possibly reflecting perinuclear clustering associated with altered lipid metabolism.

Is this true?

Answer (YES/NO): NO